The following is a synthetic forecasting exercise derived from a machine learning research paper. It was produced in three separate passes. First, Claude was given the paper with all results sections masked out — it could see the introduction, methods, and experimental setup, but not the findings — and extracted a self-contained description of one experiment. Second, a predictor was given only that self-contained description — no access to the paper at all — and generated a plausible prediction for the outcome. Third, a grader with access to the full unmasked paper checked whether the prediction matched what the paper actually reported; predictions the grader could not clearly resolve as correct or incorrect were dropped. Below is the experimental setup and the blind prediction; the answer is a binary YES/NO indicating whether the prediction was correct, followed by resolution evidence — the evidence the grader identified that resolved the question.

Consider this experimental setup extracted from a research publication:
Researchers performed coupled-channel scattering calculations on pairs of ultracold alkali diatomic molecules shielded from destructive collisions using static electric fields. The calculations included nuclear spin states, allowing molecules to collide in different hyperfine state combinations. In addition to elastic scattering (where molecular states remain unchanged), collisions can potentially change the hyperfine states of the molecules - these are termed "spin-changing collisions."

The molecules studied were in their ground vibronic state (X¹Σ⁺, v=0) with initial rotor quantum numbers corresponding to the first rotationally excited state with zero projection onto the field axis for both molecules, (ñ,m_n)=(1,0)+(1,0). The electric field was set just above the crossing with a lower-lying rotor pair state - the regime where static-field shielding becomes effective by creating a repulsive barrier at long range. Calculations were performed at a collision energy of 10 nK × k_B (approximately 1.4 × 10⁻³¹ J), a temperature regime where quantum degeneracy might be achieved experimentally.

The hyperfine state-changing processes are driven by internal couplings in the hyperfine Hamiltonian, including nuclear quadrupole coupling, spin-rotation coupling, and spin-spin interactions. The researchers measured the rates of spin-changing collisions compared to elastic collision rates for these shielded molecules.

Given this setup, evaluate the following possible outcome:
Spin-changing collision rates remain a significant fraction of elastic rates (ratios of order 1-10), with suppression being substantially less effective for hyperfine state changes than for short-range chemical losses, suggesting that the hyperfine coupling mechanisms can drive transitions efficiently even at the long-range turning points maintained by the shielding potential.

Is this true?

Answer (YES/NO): NO